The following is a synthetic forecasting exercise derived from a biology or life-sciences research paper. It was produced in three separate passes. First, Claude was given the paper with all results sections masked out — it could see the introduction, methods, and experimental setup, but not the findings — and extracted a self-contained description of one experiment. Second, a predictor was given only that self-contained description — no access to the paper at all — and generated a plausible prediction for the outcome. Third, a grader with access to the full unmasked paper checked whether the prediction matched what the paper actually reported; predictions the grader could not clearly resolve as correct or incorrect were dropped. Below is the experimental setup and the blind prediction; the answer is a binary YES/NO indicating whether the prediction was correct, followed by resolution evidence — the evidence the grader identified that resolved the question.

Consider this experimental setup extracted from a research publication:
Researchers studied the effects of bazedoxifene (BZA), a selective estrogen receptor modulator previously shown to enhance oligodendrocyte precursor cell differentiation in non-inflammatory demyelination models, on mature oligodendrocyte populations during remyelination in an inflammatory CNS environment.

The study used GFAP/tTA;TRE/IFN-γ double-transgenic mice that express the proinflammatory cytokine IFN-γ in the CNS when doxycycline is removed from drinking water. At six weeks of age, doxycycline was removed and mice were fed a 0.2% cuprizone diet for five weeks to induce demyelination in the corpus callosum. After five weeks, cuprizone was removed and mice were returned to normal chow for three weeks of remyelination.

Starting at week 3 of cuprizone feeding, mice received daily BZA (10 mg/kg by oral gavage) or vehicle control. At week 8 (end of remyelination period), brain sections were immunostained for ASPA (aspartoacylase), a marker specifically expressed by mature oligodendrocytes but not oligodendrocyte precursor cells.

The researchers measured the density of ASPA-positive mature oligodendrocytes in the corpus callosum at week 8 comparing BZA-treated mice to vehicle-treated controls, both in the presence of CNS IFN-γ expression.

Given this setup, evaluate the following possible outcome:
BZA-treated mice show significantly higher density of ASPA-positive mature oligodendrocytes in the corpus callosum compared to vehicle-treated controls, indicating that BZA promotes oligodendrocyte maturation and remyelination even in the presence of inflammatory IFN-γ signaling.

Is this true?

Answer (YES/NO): YES